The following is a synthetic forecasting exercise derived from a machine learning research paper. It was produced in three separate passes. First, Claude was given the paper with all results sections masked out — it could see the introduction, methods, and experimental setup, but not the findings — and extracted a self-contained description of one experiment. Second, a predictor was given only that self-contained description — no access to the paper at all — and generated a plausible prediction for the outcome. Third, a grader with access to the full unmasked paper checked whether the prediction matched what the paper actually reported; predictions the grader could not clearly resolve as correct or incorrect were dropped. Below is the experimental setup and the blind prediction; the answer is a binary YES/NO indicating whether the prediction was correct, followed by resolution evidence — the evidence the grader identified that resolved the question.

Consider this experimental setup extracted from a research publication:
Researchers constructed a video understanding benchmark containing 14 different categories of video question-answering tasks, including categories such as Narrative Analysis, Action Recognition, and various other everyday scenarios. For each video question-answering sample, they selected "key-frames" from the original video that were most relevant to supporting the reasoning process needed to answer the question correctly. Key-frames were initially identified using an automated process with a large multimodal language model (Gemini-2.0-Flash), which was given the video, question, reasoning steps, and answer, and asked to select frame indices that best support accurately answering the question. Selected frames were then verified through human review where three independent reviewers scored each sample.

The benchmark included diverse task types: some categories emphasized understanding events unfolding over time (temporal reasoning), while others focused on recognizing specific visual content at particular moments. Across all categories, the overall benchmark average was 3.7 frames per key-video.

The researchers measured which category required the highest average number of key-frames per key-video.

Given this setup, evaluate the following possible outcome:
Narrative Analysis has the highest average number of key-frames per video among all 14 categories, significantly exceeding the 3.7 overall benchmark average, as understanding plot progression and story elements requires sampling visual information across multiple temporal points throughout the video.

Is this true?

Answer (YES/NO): YES